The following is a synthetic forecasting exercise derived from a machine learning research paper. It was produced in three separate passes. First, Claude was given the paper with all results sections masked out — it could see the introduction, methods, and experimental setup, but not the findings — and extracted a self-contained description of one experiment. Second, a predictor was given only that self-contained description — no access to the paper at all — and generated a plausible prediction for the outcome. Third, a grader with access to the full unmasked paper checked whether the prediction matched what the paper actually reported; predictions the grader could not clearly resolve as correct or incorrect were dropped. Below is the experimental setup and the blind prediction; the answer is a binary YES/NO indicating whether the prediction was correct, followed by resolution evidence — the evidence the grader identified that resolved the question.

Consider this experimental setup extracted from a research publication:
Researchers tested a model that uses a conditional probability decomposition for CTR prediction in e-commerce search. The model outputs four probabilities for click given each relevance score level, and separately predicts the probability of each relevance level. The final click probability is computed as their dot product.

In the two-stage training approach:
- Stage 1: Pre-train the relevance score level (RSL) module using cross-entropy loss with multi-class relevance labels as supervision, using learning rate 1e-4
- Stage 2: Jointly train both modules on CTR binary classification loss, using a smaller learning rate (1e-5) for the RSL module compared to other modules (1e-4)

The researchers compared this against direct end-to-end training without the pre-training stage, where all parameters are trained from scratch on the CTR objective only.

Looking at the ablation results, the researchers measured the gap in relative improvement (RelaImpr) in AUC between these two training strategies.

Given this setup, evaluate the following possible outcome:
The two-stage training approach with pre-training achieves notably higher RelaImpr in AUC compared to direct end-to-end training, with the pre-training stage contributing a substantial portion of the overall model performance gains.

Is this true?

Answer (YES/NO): NO